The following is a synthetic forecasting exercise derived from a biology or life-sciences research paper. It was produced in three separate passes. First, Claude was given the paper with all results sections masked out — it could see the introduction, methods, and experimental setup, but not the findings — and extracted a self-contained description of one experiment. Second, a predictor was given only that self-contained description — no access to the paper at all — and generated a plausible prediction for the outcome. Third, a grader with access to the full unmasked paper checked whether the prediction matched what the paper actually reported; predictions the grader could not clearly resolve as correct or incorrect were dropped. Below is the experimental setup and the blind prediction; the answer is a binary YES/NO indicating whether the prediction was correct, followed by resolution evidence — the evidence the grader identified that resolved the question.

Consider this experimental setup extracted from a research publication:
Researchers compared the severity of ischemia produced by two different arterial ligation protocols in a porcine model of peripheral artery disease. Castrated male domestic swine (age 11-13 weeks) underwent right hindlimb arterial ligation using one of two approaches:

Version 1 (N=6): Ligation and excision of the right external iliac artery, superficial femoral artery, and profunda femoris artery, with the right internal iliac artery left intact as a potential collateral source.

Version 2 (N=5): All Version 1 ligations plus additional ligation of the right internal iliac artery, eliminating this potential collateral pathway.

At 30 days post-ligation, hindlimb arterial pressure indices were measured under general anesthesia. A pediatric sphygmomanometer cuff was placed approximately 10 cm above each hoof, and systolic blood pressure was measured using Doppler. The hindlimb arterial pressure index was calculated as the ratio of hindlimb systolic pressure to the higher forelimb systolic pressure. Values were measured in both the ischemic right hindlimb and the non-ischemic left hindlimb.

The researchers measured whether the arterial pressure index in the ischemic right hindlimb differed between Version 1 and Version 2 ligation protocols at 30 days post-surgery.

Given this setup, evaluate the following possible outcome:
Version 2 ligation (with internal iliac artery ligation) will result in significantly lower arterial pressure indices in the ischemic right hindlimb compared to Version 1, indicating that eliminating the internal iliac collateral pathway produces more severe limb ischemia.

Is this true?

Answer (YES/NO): NO